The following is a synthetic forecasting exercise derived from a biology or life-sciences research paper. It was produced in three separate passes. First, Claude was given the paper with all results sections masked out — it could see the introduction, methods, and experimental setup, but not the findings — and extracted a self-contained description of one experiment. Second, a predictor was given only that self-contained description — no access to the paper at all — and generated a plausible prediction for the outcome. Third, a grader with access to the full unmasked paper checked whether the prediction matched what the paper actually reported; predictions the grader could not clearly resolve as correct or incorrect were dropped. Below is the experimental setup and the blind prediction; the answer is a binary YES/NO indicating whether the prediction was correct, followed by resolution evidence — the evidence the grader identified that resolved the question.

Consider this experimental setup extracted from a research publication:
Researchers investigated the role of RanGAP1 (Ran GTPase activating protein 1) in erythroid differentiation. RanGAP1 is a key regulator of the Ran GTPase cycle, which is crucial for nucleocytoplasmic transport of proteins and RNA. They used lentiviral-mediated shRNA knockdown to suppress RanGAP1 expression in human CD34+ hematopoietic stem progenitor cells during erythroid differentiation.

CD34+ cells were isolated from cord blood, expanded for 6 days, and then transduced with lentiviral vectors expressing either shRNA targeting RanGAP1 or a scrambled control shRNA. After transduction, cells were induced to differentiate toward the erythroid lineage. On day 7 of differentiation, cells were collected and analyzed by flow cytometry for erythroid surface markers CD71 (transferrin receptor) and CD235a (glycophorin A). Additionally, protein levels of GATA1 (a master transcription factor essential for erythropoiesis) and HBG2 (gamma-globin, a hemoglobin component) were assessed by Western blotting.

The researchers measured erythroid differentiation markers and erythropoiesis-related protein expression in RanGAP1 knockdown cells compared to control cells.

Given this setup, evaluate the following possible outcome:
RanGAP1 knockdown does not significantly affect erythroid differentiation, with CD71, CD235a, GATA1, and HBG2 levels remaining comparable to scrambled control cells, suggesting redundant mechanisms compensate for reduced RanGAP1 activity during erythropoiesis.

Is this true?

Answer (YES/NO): NO